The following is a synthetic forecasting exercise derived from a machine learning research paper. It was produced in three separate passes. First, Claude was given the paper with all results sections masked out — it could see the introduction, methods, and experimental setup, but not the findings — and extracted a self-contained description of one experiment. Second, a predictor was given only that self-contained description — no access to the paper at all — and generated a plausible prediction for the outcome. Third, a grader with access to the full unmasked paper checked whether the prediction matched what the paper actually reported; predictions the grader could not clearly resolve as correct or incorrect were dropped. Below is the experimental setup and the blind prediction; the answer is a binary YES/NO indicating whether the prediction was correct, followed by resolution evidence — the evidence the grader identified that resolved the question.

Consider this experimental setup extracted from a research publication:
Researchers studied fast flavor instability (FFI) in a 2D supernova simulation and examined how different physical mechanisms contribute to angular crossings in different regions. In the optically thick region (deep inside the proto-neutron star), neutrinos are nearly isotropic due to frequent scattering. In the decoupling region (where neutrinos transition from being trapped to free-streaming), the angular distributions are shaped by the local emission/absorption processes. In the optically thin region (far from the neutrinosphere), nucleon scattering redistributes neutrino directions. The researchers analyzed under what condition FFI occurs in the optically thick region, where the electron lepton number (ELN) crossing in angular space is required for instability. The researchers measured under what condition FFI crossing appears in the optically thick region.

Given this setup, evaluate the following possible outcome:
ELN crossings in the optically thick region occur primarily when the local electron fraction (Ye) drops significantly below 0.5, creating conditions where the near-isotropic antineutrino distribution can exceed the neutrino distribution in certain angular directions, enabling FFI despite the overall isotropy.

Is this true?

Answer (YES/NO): NO